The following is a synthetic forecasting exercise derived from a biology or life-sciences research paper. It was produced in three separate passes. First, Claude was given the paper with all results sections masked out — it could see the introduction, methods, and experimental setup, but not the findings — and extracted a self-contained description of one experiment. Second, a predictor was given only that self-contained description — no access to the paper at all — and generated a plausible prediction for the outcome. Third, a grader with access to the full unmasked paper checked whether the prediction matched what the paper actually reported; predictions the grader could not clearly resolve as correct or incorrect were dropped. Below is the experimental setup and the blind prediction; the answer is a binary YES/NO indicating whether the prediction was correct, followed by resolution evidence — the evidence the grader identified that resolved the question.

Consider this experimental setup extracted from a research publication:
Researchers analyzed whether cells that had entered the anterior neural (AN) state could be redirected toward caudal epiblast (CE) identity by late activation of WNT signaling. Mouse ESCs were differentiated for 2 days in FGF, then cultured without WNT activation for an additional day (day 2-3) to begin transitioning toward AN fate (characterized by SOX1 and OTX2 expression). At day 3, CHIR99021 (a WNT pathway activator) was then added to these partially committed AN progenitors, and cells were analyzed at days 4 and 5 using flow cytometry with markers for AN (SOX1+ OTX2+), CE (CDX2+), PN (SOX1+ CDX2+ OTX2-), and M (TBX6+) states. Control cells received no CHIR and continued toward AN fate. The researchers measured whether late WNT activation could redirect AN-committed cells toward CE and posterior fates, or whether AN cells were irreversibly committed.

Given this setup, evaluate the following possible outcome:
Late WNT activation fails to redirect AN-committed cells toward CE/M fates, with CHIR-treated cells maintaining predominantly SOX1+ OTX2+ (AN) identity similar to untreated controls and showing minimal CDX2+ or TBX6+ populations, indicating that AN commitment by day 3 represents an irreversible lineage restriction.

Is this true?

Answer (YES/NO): YES